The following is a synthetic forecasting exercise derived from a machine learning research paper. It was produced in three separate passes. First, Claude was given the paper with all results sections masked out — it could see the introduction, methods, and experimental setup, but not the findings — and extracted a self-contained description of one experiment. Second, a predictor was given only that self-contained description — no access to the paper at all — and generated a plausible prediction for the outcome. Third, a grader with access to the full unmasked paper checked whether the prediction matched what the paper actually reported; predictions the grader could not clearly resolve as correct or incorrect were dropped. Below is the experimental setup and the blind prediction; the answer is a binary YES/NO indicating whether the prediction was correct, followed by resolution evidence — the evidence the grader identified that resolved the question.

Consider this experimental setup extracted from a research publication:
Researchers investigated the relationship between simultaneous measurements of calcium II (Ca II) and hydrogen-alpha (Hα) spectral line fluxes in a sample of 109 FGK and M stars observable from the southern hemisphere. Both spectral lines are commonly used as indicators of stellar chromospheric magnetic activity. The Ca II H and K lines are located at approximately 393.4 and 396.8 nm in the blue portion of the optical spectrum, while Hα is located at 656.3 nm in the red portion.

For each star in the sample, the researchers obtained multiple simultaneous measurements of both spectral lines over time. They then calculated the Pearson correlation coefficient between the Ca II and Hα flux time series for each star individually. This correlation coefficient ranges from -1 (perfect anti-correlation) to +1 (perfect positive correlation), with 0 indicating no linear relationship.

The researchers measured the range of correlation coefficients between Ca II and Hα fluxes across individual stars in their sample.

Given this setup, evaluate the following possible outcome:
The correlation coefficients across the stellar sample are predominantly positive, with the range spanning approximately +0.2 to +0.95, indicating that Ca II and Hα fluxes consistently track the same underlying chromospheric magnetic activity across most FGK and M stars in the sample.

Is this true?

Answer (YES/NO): NO